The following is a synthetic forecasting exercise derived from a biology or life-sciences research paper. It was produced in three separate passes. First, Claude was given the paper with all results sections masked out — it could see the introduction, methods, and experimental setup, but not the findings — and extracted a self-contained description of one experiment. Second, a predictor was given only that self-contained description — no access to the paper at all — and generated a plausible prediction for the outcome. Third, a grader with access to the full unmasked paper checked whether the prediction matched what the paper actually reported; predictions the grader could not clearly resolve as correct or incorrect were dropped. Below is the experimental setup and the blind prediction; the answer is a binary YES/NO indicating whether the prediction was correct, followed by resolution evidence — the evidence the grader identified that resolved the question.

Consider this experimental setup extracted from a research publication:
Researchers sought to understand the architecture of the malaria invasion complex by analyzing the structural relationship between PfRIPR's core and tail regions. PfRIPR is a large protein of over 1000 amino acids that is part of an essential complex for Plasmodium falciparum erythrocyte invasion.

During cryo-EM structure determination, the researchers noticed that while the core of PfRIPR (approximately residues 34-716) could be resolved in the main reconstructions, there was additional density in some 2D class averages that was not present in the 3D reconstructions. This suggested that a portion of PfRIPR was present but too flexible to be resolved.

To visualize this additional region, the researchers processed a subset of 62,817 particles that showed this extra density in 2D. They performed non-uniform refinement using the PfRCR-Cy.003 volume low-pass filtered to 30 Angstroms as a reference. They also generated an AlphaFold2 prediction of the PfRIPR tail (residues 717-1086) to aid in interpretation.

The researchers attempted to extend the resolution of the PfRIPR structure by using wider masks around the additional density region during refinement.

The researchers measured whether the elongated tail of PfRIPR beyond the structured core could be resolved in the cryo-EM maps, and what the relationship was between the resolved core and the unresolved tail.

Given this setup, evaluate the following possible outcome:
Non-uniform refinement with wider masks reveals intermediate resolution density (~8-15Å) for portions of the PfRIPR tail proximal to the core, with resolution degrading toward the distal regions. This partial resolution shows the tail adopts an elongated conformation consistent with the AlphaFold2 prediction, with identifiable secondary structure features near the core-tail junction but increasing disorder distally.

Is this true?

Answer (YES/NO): NO